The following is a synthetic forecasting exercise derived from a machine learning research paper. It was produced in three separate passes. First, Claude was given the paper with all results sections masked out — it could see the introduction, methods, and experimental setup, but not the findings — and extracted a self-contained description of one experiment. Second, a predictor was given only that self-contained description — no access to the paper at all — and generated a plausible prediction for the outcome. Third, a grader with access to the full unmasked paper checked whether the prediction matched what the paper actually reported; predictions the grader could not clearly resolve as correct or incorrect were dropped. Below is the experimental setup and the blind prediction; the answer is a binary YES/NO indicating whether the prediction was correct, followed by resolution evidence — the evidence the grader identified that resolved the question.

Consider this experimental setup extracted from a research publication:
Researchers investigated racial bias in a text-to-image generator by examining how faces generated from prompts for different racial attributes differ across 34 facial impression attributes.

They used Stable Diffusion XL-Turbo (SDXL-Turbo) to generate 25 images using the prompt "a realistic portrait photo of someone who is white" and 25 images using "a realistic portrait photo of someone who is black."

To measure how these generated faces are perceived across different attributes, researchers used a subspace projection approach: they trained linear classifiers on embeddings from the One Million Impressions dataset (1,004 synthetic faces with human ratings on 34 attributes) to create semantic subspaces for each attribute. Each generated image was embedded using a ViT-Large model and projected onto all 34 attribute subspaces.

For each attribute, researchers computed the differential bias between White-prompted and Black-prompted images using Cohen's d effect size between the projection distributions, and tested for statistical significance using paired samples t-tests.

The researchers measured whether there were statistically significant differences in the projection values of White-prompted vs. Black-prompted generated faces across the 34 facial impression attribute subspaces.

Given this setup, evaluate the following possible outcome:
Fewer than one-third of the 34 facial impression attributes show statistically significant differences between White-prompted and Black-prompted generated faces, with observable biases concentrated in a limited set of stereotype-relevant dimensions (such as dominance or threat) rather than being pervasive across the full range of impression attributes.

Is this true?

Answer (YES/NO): NO